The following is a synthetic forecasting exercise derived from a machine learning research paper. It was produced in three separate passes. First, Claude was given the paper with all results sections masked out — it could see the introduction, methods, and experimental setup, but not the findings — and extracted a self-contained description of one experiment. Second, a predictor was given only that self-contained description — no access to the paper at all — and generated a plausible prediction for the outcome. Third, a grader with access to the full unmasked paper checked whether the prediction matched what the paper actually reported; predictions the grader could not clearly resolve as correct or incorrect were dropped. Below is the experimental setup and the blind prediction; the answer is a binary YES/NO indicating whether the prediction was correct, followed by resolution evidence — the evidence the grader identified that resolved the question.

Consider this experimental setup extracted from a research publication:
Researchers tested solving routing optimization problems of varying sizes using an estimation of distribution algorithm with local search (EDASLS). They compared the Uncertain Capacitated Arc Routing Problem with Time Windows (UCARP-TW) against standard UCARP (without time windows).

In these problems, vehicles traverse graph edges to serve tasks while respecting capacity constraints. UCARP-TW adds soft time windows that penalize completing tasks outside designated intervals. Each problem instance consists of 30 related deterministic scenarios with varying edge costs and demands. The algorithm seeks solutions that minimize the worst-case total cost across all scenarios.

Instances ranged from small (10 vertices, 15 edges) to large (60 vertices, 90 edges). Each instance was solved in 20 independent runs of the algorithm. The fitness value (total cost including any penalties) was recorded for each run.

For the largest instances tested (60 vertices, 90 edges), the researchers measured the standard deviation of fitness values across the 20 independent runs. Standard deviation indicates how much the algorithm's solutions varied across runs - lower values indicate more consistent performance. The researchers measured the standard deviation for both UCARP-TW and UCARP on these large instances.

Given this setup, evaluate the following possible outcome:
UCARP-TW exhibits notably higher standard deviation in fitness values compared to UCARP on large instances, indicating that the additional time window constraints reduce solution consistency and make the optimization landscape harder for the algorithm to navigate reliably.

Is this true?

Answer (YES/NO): NO